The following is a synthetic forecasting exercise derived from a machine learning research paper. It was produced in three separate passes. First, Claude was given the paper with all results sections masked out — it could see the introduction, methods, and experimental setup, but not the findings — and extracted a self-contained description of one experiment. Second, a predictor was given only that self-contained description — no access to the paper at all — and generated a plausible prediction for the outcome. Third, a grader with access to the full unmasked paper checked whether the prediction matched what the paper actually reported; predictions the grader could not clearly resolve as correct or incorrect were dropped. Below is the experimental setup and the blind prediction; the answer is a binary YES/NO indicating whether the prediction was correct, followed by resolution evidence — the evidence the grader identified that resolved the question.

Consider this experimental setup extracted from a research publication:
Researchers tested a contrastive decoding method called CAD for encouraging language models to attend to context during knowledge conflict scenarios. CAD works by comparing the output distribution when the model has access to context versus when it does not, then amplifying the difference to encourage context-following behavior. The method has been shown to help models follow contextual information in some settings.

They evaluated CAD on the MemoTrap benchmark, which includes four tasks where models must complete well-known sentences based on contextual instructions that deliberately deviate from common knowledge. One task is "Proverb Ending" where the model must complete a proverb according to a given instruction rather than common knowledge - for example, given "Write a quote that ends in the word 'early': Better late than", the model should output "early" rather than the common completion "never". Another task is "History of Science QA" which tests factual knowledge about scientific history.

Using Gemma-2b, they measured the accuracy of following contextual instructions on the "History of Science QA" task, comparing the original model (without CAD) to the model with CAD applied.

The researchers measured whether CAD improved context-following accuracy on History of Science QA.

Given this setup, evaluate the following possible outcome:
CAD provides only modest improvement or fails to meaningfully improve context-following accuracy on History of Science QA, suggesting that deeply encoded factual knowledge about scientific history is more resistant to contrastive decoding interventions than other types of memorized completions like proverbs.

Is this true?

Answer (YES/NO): NO